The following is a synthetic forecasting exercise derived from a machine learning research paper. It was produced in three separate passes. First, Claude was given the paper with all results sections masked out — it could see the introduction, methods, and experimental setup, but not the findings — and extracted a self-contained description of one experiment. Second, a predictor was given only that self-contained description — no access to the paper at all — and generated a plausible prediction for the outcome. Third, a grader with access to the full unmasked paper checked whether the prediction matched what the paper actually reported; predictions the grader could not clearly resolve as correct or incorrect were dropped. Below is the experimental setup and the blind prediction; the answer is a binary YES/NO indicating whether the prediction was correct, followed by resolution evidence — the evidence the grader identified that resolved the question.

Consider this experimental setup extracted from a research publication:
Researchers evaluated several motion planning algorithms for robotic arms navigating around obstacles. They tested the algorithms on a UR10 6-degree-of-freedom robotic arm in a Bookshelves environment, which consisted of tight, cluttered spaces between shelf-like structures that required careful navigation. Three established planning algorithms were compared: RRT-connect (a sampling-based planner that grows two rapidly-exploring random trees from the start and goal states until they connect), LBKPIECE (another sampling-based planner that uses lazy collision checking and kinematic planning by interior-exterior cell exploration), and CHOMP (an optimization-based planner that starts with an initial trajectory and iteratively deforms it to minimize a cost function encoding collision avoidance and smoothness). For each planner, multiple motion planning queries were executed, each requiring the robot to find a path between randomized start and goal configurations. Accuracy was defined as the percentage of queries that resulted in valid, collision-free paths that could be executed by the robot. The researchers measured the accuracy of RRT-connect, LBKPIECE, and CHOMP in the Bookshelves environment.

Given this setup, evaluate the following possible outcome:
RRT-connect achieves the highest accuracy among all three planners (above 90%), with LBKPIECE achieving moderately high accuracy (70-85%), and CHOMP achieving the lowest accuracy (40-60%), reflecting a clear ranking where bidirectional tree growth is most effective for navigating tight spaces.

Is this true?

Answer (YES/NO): NO